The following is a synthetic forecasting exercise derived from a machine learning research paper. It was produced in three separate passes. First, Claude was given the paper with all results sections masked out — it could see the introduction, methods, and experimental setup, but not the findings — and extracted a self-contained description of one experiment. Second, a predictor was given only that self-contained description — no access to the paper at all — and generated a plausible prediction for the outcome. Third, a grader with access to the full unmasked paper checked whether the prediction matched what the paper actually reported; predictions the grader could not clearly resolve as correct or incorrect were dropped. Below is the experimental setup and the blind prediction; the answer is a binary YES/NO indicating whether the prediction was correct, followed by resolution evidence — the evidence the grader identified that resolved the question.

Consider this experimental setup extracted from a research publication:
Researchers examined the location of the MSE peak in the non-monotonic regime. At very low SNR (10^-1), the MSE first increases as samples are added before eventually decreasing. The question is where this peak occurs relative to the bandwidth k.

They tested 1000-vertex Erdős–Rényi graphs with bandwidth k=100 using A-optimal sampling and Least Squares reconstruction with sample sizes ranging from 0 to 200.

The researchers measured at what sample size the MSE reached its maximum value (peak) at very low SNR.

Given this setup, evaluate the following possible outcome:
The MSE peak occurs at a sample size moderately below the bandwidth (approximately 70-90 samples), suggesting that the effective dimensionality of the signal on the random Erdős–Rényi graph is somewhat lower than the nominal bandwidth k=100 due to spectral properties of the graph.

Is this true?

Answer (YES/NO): NO